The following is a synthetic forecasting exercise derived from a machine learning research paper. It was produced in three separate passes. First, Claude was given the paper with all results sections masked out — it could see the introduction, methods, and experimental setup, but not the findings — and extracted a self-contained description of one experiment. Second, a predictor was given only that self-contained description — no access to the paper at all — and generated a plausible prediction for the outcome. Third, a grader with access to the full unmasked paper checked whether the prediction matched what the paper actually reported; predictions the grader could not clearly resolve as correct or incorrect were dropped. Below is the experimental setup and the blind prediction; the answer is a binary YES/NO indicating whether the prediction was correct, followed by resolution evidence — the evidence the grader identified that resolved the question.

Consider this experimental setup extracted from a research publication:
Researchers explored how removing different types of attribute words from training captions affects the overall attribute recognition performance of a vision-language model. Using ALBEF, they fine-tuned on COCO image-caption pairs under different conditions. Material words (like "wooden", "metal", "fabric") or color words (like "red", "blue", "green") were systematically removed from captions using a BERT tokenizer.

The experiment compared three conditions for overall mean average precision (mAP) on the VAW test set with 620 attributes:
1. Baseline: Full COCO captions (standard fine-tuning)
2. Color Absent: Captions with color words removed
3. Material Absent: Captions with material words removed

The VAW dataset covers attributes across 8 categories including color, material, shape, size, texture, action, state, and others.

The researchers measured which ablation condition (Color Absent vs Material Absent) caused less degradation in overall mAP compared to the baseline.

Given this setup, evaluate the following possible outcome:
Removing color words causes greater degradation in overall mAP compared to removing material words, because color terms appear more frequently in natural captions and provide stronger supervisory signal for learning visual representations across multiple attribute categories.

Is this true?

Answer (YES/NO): YES